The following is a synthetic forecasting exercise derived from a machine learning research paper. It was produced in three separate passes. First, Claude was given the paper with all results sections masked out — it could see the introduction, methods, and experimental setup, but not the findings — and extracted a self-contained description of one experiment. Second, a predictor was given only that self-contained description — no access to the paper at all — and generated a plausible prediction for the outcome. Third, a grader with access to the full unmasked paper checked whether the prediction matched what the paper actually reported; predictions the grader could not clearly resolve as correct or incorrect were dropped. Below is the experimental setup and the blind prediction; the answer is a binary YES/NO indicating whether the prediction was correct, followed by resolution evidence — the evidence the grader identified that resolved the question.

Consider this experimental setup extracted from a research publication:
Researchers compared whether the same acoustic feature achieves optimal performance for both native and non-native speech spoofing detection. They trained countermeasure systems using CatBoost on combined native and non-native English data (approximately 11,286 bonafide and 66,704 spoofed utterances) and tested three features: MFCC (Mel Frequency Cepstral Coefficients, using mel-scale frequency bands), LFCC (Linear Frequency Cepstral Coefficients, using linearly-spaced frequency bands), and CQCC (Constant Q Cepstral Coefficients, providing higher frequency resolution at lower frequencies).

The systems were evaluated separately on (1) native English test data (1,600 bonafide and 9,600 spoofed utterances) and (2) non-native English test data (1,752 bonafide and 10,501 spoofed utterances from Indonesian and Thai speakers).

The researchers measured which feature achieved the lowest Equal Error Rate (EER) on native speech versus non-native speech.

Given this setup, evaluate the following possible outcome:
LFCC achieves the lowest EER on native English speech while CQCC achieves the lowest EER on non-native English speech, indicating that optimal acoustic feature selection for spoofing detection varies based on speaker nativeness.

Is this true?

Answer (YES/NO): NO